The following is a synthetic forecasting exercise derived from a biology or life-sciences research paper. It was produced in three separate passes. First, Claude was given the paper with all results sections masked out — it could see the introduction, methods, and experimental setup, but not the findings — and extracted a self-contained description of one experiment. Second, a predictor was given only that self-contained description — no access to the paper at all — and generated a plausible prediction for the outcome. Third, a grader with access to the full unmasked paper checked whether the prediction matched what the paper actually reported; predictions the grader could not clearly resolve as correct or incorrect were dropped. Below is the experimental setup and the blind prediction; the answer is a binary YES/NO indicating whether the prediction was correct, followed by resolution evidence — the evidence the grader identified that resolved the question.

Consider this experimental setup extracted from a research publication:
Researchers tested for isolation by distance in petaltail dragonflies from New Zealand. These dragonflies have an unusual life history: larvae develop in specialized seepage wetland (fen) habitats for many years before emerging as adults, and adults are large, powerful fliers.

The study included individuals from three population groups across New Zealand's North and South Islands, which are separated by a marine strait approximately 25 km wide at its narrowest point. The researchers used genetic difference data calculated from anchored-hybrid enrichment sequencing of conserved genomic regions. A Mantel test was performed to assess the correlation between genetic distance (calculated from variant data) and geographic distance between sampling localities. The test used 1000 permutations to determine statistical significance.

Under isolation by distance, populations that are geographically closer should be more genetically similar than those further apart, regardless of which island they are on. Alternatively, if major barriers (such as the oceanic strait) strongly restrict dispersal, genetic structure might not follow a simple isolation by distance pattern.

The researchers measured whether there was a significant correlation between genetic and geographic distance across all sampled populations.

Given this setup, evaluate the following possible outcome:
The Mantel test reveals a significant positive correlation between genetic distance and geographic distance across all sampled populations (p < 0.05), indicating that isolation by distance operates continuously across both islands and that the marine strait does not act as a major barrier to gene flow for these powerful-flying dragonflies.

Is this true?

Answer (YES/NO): NO